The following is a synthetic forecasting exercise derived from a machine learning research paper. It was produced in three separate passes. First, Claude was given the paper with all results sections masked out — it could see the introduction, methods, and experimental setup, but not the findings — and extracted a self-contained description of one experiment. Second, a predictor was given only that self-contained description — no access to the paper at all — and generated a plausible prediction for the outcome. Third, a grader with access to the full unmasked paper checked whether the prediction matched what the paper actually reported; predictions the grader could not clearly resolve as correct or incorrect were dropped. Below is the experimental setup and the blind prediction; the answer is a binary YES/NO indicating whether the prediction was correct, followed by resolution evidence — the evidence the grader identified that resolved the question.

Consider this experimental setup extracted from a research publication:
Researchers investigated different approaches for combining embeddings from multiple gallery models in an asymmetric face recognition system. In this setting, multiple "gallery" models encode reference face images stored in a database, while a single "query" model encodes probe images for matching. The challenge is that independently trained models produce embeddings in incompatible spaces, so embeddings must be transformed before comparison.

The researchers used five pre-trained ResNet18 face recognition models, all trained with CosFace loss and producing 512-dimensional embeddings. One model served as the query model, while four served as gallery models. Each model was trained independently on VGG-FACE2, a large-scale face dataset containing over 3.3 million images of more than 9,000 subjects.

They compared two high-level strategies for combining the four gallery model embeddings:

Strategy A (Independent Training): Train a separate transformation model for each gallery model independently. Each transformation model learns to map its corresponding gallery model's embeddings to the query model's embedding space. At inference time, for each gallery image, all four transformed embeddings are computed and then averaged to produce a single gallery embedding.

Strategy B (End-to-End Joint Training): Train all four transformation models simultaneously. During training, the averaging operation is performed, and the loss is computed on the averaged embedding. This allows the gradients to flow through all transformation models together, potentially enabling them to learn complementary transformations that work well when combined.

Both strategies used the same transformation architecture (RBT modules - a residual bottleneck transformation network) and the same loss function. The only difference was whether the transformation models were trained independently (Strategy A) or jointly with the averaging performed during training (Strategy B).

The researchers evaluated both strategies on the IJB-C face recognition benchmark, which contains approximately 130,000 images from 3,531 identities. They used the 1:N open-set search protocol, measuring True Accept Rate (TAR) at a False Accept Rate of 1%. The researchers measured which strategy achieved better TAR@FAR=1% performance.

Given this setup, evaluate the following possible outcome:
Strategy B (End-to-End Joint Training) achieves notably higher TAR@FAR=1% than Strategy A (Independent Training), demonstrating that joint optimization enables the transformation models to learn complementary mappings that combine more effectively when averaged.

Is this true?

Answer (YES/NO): NO